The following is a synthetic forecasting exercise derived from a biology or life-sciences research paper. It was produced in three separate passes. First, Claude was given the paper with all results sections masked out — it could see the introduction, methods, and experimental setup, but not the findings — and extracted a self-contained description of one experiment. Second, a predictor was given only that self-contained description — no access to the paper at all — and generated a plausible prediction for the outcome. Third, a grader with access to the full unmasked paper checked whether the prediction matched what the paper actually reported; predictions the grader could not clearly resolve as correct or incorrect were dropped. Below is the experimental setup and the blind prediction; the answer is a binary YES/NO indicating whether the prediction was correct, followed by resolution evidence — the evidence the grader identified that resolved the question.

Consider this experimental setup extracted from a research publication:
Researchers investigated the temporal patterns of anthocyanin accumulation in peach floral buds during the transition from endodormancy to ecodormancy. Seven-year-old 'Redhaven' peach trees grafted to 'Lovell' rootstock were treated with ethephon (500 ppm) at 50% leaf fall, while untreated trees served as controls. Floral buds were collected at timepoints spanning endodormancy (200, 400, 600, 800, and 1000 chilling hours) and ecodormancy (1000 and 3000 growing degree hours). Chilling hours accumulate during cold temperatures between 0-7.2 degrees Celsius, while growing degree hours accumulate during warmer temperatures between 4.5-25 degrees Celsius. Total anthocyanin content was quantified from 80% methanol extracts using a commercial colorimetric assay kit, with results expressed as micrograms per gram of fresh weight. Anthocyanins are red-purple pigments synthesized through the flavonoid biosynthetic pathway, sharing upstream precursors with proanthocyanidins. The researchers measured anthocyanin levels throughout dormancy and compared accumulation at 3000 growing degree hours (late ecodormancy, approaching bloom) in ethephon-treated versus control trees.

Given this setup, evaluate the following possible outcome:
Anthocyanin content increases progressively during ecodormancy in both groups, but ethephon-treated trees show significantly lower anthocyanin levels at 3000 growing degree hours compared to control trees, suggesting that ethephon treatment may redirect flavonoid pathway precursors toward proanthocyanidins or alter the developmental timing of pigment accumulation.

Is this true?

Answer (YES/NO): YES